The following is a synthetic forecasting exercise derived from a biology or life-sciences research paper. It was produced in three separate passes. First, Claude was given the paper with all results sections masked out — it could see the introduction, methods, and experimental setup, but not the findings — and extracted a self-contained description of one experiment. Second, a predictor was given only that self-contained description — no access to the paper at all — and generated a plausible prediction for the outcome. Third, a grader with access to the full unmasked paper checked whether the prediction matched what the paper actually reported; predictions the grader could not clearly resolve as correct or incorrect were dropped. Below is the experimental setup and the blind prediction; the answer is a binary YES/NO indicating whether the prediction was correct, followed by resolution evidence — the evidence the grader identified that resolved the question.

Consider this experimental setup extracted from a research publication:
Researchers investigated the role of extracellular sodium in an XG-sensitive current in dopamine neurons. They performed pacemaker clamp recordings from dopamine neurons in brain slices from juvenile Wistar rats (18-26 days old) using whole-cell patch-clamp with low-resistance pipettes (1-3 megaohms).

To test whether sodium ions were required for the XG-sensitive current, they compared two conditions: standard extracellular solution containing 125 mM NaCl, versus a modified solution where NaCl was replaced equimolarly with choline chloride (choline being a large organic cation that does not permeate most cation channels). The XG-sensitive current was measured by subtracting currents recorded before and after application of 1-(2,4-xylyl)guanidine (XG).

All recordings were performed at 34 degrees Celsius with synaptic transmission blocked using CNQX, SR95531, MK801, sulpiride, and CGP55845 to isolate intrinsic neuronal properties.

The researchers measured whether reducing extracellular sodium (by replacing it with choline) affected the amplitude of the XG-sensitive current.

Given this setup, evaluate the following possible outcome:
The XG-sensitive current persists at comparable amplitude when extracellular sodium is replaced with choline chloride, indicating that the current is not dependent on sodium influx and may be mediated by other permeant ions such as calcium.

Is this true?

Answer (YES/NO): NO